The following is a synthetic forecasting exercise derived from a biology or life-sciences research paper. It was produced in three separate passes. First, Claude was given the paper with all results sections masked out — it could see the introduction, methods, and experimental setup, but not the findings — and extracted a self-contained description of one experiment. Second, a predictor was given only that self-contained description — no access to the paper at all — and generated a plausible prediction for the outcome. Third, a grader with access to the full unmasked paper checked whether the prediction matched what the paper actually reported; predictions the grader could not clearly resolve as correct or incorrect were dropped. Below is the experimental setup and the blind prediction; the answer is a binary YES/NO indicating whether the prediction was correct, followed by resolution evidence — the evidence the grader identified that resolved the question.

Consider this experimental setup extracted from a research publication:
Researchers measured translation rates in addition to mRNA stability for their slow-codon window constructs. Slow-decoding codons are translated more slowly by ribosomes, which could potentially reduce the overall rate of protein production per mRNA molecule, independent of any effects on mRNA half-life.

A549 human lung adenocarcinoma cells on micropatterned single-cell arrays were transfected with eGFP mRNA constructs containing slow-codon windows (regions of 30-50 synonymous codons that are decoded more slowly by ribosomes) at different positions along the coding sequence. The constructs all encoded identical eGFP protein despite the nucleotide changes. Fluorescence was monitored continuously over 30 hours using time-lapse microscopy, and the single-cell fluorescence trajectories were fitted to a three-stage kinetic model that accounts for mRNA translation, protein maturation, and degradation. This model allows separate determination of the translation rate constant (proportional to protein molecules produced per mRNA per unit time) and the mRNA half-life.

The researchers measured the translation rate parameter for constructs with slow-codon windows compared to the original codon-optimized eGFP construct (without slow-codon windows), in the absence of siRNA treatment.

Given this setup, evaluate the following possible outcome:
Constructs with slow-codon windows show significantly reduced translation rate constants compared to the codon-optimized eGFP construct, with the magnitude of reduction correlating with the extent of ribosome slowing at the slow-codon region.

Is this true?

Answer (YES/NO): NO